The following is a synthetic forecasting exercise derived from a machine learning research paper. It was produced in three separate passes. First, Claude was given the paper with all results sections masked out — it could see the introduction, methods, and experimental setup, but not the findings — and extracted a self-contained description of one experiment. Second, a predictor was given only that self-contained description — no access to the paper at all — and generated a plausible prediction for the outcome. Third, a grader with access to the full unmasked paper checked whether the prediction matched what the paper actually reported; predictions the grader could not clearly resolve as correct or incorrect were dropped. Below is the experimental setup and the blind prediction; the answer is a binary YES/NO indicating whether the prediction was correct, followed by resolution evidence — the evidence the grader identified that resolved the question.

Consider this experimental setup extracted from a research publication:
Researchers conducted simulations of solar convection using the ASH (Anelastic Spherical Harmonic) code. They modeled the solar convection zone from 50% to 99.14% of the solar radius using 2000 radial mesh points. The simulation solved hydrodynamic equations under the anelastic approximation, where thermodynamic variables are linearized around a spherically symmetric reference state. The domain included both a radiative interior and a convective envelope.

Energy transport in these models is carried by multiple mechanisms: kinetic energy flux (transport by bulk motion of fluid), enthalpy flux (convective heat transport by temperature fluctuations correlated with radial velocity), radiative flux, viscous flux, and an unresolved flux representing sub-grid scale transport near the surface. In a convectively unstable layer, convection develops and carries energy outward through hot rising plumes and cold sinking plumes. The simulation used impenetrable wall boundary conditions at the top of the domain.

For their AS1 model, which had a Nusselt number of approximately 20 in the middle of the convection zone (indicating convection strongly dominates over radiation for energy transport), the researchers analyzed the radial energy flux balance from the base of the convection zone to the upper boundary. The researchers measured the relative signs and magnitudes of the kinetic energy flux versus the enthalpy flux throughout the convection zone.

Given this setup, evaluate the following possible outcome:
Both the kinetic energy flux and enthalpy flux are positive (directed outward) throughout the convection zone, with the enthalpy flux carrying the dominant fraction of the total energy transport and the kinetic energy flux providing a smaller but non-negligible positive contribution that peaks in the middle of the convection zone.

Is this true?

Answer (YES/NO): NO